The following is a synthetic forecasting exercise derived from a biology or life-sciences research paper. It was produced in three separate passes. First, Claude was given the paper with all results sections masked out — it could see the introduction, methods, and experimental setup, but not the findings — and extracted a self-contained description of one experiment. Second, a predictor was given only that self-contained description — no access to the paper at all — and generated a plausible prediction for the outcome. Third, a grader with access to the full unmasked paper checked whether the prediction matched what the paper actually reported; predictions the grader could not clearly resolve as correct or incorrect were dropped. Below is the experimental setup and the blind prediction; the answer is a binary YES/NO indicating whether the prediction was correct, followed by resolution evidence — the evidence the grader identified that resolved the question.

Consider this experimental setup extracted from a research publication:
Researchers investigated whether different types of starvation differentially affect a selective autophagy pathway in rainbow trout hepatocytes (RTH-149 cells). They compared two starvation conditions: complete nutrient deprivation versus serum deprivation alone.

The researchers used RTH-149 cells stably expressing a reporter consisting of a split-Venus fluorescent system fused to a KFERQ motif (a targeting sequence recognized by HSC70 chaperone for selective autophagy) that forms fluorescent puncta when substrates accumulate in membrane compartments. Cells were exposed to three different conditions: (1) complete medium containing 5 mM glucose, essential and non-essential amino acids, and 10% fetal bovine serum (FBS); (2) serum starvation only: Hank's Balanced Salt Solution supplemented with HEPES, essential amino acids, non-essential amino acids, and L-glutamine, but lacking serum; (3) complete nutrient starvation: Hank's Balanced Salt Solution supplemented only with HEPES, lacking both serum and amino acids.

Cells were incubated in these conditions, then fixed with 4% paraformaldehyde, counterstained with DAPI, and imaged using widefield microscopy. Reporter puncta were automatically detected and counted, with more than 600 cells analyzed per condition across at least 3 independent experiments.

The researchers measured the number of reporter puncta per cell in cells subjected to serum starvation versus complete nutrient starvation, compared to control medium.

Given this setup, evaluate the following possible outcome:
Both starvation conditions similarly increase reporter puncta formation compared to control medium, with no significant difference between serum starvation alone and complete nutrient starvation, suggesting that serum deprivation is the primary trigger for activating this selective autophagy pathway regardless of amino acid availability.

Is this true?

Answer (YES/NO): NO